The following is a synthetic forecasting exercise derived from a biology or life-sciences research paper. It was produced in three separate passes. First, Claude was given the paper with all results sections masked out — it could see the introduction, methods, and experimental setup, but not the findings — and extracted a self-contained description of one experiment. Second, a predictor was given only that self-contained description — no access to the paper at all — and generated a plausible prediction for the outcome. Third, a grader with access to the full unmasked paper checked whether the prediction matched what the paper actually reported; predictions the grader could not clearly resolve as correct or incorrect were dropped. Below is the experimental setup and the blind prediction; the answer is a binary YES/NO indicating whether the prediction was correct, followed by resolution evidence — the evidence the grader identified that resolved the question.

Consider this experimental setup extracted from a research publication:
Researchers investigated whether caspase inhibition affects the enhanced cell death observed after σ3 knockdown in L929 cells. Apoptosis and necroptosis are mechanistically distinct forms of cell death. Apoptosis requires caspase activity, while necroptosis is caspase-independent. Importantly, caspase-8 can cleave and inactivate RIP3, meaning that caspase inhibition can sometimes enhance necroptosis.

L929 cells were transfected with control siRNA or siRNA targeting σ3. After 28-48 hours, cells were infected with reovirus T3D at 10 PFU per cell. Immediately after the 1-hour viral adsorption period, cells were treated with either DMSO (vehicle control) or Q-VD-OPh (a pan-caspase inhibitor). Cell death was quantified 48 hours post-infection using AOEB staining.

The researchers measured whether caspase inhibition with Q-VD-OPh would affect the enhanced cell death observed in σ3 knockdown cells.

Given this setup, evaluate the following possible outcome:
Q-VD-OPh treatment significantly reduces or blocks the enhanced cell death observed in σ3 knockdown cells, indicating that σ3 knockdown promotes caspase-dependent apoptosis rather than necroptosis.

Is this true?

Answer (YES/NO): NO